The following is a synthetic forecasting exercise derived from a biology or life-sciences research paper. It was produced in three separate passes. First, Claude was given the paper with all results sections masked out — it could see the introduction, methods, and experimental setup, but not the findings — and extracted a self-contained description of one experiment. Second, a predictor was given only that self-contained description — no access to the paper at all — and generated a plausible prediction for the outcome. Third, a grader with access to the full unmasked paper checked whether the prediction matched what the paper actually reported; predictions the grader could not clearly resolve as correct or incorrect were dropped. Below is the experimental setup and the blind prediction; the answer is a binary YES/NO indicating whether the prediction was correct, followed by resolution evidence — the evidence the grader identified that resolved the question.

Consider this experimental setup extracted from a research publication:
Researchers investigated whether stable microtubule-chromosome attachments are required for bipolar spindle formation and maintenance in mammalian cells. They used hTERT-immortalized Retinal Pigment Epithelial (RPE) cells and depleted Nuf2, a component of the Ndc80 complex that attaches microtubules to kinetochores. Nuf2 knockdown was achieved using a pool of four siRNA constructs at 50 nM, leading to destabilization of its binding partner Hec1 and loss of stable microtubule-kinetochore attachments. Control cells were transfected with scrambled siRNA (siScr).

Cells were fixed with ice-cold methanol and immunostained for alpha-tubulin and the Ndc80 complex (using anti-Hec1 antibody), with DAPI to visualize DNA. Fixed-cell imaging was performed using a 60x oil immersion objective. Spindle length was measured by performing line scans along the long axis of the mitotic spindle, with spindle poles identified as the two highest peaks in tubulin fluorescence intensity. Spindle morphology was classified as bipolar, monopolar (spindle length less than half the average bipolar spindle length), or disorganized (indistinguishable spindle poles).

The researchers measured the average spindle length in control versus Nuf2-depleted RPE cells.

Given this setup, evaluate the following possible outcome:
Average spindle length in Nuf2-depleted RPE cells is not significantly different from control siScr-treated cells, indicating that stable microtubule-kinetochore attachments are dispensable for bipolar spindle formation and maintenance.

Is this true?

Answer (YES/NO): NO